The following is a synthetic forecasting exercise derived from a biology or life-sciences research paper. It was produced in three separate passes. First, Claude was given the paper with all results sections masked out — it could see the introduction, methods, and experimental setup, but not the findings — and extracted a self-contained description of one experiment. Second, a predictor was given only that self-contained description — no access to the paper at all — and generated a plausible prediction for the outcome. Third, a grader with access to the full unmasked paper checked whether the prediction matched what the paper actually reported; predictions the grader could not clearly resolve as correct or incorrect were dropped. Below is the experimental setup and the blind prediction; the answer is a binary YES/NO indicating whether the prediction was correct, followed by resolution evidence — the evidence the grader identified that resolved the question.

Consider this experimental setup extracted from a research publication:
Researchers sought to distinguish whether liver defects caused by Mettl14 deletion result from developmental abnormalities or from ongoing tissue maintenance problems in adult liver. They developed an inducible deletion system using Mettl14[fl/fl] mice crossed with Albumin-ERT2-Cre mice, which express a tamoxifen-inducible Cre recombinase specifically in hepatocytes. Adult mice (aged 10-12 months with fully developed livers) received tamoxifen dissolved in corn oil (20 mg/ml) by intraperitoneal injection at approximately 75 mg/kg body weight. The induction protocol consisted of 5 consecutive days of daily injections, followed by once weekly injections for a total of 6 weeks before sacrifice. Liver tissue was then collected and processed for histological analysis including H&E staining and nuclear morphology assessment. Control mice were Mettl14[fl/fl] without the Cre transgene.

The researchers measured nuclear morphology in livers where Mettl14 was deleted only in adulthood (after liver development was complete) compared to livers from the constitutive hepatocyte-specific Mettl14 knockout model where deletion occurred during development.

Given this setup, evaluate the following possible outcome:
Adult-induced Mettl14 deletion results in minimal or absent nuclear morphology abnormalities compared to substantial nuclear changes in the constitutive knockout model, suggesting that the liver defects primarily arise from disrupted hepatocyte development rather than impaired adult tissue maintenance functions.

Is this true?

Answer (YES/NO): NO